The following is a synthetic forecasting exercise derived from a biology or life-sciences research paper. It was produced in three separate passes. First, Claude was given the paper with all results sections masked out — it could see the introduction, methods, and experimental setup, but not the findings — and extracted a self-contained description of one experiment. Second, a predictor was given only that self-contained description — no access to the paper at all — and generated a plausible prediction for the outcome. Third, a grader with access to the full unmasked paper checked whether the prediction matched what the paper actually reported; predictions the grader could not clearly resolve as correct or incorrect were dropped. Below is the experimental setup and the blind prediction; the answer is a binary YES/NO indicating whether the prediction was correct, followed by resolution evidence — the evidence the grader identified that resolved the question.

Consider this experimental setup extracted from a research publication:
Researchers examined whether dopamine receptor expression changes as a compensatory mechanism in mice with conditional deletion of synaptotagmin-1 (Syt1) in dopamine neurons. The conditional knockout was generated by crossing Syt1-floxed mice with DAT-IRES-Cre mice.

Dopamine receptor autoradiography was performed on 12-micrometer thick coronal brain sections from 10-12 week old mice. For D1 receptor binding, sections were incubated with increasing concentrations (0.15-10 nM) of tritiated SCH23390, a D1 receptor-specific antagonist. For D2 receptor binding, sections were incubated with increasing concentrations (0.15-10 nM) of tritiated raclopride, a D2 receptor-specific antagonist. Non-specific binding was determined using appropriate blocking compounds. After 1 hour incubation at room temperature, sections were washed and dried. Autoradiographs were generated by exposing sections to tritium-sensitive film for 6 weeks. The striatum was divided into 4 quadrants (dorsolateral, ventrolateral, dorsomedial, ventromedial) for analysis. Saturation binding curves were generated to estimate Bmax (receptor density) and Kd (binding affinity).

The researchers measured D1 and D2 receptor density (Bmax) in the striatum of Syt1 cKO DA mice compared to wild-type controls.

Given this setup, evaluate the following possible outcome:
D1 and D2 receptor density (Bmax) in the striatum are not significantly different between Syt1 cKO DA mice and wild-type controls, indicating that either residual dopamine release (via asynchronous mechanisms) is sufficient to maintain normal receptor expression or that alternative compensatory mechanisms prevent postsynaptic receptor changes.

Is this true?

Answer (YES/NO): NO